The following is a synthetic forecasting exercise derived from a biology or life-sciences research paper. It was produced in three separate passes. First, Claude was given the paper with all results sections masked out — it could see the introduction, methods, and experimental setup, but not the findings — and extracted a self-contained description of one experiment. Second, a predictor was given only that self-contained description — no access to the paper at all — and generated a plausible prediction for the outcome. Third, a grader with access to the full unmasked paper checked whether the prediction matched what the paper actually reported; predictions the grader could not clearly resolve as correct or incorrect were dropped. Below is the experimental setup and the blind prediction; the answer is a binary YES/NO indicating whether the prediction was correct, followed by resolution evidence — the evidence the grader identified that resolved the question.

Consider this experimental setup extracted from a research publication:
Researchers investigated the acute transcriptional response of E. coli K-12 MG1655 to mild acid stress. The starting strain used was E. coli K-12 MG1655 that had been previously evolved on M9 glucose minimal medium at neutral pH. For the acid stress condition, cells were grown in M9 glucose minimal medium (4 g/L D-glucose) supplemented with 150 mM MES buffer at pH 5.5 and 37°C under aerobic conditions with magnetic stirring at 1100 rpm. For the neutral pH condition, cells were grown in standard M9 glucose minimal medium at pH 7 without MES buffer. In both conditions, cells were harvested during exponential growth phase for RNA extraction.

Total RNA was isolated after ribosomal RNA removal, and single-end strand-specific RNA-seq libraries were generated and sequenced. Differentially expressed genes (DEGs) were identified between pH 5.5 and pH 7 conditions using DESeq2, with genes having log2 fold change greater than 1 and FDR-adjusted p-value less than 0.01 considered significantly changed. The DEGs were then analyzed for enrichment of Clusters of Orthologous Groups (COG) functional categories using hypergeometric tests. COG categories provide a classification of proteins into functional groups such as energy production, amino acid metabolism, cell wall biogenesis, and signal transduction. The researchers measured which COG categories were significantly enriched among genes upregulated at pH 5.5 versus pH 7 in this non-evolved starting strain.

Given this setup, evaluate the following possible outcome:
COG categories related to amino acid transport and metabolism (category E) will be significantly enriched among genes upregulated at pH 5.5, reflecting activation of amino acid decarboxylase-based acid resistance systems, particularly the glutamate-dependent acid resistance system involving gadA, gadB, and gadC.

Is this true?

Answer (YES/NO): NO